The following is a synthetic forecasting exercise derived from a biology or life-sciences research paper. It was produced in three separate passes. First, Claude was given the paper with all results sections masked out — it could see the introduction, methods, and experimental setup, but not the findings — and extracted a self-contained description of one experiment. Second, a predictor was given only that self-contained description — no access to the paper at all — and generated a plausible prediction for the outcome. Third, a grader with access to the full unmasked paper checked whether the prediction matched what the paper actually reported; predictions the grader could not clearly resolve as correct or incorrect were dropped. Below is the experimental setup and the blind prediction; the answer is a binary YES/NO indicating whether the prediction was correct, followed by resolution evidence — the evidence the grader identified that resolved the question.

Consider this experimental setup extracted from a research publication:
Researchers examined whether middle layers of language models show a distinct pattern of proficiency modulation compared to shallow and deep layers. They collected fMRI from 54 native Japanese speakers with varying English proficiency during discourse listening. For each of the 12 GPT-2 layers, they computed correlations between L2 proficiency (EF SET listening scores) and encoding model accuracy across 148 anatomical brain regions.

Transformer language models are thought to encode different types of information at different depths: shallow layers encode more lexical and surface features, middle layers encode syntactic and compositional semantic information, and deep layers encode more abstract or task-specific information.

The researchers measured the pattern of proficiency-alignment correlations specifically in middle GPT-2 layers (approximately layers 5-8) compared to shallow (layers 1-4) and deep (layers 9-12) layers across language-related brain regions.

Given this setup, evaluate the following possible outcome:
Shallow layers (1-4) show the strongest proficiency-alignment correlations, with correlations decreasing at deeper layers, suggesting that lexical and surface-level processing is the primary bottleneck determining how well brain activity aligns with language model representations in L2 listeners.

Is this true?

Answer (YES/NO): NO